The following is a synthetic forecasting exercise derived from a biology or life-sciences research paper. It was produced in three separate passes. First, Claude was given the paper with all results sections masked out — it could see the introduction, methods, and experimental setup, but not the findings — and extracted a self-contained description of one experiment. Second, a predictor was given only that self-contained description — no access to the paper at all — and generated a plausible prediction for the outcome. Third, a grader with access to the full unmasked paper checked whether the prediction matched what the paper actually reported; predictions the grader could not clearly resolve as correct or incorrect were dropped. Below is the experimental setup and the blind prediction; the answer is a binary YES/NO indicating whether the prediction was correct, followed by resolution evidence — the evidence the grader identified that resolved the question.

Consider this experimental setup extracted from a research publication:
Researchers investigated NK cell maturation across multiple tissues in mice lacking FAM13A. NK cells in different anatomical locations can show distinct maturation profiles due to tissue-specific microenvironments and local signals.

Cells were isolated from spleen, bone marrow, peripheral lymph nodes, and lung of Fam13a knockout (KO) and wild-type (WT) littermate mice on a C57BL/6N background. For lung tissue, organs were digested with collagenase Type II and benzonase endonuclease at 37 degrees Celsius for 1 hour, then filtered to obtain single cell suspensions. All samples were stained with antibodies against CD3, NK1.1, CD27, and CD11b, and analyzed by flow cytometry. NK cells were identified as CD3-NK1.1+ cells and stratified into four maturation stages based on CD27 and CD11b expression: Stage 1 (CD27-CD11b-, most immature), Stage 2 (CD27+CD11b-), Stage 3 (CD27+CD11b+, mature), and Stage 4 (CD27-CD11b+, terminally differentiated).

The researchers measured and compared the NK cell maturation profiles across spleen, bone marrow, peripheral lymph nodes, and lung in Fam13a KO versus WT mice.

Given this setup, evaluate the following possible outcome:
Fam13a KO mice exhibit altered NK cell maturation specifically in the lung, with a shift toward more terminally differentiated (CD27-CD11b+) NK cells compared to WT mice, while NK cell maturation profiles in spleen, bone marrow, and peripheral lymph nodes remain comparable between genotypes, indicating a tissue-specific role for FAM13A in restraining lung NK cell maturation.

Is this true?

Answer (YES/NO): NO